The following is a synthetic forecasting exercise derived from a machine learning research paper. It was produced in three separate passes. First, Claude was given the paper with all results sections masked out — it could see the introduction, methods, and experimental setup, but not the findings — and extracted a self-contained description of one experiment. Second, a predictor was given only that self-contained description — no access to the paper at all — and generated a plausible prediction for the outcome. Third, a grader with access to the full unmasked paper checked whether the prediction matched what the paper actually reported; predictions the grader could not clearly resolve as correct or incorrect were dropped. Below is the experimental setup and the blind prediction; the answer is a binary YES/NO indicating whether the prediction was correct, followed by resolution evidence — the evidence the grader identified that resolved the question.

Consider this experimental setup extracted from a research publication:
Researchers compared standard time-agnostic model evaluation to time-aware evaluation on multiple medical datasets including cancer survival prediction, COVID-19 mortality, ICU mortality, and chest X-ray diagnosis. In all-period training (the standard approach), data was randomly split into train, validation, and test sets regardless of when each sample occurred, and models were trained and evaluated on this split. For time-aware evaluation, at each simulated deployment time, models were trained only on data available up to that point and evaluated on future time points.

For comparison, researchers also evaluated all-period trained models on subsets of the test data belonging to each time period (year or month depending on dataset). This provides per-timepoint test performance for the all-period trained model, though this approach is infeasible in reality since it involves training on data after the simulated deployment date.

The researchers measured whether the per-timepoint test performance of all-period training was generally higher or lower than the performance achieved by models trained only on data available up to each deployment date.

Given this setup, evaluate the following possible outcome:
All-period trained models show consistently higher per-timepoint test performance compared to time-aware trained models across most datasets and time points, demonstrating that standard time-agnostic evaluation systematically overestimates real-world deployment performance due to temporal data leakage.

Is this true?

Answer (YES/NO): YES